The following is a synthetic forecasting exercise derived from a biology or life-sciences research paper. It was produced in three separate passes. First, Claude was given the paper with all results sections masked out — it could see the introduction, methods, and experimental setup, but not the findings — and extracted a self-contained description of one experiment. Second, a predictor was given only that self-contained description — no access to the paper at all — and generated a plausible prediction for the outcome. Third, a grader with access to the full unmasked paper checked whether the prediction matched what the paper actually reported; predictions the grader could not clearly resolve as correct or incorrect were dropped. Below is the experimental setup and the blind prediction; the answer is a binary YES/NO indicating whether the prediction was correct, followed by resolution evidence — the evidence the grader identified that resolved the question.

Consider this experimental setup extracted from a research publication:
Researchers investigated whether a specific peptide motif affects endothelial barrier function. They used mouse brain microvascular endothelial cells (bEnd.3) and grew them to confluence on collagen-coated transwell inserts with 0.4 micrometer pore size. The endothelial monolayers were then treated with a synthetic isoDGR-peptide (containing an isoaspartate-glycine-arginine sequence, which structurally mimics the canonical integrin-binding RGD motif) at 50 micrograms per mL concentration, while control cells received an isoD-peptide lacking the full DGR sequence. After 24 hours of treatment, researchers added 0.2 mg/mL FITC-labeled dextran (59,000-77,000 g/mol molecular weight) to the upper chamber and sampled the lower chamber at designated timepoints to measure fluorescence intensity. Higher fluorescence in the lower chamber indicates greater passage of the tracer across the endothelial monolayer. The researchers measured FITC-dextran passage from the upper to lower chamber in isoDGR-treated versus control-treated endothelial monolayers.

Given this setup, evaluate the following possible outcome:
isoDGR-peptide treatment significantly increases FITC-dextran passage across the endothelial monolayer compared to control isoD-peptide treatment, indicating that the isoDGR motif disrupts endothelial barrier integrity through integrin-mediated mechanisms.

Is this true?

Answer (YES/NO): YES